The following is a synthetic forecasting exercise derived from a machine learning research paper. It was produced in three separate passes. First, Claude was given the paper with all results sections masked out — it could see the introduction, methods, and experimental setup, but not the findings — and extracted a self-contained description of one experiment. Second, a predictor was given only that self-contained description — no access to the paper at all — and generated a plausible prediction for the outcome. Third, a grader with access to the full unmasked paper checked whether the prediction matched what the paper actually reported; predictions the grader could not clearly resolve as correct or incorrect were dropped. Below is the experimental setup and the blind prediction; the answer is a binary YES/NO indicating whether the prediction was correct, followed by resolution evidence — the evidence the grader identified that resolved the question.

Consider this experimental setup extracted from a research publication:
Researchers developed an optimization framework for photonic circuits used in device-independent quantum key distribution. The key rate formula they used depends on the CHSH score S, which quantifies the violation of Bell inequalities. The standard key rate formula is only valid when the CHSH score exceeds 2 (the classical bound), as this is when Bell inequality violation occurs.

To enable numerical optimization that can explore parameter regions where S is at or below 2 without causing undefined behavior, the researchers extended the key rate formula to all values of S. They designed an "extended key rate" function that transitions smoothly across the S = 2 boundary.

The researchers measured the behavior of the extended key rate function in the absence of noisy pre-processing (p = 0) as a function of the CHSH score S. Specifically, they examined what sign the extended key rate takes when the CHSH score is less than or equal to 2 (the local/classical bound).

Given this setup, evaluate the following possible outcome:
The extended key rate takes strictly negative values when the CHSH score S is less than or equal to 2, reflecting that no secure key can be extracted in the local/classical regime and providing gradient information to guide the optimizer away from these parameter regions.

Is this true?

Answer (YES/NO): YES